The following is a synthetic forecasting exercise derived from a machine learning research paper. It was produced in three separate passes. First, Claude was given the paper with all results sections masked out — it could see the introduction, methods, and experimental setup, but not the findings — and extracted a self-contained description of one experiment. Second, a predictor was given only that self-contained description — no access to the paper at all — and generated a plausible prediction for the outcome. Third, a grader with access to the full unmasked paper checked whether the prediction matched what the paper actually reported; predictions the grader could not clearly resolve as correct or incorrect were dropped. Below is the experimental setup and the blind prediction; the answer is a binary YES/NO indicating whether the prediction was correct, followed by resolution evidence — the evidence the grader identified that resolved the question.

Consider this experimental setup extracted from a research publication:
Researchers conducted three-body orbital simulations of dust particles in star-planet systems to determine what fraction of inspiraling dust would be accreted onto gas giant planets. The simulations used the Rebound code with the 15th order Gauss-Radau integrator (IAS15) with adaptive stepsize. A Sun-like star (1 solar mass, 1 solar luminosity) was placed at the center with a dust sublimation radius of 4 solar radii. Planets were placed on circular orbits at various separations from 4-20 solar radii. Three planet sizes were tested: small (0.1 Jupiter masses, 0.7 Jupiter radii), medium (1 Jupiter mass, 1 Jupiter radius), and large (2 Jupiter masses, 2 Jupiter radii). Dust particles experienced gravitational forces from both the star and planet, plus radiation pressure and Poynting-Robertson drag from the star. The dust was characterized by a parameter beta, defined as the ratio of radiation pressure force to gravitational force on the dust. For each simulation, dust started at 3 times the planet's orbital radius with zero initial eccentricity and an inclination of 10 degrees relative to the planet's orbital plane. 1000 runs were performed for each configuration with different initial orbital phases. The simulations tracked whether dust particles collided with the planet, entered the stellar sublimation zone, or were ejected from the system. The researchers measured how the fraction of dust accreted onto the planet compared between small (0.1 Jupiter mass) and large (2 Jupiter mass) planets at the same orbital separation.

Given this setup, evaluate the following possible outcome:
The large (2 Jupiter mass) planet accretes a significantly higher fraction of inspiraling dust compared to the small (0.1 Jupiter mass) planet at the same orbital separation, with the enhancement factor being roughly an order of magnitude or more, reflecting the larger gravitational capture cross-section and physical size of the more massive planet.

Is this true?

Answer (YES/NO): NO